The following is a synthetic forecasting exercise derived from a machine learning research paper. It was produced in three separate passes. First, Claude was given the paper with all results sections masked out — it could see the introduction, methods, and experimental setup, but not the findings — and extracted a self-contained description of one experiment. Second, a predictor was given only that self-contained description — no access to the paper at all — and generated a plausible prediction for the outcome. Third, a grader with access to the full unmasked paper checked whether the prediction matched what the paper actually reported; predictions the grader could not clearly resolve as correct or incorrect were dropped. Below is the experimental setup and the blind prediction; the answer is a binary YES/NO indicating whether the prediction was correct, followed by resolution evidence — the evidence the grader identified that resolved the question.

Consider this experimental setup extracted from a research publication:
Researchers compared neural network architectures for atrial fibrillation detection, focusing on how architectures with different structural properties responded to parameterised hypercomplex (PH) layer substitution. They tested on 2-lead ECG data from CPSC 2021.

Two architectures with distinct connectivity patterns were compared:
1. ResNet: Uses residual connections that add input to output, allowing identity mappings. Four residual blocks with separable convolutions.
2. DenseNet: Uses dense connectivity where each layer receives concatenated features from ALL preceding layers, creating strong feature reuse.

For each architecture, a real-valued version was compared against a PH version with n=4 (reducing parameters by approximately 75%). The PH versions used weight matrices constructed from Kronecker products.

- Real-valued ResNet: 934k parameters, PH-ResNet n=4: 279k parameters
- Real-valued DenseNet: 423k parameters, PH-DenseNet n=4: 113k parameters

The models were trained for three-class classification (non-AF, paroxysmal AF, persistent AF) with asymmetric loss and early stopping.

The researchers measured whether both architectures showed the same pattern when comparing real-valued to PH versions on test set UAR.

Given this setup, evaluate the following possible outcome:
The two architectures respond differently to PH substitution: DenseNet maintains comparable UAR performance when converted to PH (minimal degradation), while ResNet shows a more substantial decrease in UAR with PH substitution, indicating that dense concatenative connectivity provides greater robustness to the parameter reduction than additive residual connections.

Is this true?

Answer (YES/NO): NO